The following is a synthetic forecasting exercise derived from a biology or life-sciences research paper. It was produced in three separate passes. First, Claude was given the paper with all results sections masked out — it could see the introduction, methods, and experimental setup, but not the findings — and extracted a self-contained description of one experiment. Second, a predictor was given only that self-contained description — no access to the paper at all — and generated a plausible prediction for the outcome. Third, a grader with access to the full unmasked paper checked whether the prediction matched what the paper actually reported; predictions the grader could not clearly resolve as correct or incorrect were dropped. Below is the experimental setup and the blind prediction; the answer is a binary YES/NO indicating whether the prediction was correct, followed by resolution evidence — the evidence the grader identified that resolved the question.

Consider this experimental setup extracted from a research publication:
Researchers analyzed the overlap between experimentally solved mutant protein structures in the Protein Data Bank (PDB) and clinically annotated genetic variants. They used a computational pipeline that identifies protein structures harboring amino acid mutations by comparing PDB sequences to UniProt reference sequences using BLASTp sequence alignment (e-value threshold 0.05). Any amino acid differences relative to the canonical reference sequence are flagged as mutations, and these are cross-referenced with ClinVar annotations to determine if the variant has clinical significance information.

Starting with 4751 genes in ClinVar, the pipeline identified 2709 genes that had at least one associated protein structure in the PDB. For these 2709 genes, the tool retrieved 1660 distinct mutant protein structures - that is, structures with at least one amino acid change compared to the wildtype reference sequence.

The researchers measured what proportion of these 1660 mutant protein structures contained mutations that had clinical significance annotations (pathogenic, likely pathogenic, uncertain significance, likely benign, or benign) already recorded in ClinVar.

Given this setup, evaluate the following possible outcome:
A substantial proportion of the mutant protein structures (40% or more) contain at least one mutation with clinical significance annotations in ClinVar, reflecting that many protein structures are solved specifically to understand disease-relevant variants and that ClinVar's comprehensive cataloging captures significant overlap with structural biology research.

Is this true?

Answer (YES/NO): NO